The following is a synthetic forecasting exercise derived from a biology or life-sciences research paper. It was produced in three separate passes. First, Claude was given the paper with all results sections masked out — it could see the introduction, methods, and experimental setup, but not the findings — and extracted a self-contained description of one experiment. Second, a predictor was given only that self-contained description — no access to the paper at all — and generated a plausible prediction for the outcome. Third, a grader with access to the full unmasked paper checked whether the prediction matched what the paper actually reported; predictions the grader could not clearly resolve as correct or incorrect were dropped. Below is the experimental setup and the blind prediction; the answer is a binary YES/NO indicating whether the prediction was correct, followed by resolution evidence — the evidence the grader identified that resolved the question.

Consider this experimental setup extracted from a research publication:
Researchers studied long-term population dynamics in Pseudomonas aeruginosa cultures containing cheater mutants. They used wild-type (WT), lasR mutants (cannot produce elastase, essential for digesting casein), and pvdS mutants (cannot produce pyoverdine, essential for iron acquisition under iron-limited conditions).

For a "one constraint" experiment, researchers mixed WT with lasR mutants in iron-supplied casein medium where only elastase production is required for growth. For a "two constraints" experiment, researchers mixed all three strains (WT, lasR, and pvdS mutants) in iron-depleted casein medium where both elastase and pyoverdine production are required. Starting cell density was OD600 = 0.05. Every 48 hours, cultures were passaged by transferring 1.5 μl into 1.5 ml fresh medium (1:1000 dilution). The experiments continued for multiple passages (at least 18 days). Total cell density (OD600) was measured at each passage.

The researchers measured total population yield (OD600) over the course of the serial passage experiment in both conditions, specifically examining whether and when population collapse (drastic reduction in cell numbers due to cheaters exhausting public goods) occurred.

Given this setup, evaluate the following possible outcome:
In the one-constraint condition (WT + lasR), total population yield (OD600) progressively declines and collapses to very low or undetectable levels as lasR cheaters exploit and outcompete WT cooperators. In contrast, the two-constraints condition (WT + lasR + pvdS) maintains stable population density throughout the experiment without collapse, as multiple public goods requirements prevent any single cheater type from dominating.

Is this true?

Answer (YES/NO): NO